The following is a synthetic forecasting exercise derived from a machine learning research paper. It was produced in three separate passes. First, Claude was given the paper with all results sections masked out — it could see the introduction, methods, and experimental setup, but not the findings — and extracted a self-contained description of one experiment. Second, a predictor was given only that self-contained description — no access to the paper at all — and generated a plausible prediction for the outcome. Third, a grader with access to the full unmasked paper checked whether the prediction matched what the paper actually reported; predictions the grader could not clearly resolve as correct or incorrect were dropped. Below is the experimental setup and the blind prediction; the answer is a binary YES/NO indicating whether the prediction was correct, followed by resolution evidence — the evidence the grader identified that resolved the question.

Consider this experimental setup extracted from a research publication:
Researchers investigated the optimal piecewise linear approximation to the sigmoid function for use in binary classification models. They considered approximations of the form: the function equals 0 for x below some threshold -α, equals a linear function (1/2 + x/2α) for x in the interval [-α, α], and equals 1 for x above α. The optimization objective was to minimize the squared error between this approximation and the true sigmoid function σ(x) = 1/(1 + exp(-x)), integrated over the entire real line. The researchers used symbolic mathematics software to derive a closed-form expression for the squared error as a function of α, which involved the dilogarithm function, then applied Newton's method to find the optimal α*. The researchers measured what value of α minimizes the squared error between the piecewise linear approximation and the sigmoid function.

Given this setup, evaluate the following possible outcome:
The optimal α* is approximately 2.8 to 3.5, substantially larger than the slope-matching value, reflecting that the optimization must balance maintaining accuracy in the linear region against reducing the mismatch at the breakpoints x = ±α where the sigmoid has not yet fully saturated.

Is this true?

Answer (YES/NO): NO